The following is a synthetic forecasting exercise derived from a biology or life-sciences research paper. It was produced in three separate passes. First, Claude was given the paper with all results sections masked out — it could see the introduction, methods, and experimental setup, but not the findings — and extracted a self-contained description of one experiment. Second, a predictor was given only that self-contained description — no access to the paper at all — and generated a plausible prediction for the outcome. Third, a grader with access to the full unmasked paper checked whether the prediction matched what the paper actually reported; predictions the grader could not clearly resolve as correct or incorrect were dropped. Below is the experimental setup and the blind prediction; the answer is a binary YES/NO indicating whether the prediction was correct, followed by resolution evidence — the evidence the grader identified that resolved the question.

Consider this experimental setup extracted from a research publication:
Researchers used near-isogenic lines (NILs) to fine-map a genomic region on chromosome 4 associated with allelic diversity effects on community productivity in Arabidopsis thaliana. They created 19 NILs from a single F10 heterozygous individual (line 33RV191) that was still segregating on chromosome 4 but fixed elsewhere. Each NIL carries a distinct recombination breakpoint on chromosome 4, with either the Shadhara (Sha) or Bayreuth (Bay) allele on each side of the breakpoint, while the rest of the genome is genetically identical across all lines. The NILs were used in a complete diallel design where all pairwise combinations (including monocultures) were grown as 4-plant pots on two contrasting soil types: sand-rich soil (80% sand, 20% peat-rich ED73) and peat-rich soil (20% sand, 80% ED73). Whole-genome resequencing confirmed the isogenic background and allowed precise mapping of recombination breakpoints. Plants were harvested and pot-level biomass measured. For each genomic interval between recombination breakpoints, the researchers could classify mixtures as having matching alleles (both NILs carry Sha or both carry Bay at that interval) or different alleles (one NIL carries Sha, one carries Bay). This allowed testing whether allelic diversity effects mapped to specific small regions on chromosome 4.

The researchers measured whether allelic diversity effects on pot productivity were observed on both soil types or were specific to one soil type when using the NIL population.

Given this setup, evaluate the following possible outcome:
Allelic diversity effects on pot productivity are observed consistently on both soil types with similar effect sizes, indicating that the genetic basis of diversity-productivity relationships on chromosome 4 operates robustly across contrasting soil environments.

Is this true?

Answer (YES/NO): NO